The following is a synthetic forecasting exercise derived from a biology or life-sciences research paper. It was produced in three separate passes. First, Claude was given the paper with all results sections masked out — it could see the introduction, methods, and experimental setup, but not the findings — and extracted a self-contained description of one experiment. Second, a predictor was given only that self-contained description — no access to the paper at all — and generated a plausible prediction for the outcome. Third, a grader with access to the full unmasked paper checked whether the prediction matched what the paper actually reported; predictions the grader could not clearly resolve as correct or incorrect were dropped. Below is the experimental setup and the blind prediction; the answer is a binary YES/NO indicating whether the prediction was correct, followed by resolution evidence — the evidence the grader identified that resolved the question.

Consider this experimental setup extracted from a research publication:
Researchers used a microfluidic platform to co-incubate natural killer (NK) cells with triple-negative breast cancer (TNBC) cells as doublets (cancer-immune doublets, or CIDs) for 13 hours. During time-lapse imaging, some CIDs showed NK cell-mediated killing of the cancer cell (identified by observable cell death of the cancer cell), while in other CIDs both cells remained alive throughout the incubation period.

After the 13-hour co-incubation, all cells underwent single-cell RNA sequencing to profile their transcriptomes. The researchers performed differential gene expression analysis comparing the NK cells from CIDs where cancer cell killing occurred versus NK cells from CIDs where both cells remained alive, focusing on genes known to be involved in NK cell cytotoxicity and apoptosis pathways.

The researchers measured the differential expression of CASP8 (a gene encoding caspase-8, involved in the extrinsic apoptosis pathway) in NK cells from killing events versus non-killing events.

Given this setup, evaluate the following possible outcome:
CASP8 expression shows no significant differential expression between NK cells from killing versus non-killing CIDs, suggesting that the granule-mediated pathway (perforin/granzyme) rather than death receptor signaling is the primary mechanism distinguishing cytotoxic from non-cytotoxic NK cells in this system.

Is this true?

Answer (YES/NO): NO